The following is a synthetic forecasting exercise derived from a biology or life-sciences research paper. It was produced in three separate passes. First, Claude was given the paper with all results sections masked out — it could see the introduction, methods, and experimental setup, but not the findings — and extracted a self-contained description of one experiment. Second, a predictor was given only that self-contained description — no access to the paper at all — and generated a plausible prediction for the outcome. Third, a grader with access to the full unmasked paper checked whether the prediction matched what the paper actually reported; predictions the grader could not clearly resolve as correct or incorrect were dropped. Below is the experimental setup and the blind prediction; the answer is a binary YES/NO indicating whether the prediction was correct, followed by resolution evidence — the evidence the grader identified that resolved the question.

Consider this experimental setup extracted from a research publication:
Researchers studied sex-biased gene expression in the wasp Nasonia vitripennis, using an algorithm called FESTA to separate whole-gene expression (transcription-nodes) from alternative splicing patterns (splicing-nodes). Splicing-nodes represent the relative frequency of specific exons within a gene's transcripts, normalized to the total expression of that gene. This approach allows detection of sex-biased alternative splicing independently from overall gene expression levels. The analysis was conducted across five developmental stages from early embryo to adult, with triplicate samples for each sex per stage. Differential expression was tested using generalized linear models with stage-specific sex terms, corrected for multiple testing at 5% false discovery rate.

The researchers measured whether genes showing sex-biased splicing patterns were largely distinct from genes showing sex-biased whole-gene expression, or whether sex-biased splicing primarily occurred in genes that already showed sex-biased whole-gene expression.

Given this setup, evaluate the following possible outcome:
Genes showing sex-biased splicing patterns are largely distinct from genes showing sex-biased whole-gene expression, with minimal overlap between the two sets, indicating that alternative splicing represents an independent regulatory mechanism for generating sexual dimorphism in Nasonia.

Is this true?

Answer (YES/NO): NO